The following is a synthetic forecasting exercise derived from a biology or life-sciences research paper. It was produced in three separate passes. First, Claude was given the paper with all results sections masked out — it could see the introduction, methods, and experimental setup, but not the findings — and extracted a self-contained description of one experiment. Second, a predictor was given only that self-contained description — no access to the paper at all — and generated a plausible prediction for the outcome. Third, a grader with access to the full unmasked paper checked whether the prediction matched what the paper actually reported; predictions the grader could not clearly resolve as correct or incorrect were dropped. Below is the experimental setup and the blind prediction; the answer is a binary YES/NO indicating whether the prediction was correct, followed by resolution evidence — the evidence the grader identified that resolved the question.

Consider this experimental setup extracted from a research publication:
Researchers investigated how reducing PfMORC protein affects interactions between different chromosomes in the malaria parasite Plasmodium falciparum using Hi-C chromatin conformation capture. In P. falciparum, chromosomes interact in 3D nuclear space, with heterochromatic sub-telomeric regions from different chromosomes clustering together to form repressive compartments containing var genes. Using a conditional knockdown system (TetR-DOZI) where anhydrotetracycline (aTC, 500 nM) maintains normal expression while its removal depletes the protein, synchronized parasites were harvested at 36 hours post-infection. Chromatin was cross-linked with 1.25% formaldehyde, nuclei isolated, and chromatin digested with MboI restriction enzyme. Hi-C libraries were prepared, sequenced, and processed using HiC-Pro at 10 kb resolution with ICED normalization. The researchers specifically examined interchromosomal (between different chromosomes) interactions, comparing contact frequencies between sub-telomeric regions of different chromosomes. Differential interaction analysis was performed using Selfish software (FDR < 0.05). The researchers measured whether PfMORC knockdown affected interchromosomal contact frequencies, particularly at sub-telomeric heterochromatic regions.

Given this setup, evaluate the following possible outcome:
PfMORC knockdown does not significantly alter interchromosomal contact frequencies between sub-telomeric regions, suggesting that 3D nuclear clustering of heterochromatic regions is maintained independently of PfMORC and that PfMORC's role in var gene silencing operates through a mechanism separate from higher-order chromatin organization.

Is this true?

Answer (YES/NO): NO